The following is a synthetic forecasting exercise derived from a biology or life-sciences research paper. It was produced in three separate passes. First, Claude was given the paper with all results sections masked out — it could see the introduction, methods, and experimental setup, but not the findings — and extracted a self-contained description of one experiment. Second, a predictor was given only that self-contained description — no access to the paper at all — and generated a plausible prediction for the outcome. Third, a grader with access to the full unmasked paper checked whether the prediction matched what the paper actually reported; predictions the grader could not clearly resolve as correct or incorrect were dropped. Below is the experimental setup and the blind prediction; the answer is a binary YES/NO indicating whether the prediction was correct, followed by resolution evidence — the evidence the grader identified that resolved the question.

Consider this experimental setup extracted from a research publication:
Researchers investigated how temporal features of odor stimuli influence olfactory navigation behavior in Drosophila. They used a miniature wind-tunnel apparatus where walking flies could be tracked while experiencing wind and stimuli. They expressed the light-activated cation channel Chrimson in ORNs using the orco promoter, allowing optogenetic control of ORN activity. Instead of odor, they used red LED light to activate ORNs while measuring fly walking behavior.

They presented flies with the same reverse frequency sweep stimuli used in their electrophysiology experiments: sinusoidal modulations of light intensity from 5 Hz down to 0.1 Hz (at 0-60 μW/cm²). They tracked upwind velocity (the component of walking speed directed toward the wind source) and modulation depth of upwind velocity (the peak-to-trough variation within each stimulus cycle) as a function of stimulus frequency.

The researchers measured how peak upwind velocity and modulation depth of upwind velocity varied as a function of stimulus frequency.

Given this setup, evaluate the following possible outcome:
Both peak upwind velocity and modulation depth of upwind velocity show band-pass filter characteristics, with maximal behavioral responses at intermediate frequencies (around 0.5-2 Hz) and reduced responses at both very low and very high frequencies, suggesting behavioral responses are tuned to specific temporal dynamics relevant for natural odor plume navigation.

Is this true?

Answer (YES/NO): NO